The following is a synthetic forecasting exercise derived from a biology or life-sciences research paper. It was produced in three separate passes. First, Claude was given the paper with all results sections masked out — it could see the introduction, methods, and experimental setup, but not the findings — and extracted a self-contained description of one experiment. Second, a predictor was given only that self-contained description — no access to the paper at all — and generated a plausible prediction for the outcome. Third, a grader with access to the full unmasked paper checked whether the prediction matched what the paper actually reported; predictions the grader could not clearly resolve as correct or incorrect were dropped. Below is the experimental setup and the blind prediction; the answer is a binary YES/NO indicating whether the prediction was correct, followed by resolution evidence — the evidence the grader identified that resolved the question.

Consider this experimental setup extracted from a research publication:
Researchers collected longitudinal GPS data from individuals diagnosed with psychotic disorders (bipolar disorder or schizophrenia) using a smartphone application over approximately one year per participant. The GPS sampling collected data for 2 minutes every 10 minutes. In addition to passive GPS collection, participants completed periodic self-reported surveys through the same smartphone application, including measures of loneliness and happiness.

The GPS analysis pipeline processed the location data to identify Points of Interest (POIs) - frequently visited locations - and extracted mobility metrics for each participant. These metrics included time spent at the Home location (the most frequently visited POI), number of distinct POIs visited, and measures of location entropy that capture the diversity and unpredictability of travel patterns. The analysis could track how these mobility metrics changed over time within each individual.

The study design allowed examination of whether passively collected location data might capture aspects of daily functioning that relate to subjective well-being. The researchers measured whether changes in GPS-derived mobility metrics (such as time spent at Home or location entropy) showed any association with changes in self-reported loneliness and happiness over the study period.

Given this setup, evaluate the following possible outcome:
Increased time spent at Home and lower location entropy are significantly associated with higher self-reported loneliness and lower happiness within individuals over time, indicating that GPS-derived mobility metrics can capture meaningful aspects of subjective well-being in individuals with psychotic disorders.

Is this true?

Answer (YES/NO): NO